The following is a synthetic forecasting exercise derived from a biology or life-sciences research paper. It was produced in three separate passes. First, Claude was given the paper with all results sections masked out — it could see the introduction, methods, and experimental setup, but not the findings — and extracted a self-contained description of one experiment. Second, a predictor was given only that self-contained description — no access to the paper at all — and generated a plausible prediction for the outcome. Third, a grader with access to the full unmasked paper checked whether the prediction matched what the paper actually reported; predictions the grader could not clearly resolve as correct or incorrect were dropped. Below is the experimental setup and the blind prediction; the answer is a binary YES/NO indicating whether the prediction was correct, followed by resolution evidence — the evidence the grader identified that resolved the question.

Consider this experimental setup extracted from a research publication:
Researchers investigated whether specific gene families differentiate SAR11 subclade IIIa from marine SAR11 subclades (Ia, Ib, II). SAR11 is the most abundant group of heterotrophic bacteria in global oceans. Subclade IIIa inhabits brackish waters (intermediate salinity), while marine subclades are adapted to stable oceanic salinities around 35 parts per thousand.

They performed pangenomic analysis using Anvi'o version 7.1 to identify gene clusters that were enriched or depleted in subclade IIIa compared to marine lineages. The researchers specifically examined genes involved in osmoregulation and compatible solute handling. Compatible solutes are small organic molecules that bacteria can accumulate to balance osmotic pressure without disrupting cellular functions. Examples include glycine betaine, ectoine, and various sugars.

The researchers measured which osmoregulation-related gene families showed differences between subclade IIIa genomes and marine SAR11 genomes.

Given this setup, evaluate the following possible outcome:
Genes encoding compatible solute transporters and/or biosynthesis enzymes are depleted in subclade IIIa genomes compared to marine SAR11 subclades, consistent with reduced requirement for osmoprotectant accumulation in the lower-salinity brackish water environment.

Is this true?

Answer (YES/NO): YES